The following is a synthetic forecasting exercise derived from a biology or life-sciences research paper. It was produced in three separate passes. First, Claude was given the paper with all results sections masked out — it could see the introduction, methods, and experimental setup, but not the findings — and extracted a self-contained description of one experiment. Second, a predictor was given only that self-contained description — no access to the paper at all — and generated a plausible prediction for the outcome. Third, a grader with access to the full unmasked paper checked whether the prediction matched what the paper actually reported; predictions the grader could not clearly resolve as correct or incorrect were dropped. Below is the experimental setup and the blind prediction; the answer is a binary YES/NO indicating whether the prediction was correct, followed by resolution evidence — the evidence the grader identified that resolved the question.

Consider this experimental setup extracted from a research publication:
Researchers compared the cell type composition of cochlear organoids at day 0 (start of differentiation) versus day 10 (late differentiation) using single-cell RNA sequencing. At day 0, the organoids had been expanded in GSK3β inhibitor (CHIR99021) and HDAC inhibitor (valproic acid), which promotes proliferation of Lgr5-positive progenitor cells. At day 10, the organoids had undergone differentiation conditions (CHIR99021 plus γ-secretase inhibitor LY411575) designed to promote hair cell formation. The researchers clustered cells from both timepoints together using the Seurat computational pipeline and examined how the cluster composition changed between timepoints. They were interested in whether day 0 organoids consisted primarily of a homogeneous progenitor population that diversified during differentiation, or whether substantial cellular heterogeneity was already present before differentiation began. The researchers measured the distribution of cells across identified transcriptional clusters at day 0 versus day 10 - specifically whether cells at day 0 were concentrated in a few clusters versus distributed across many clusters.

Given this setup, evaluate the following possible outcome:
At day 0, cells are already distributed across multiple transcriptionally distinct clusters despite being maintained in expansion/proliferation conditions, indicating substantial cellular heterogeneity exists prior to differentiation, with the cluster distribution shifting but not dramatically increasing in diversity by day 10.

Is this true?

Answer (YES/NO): YES